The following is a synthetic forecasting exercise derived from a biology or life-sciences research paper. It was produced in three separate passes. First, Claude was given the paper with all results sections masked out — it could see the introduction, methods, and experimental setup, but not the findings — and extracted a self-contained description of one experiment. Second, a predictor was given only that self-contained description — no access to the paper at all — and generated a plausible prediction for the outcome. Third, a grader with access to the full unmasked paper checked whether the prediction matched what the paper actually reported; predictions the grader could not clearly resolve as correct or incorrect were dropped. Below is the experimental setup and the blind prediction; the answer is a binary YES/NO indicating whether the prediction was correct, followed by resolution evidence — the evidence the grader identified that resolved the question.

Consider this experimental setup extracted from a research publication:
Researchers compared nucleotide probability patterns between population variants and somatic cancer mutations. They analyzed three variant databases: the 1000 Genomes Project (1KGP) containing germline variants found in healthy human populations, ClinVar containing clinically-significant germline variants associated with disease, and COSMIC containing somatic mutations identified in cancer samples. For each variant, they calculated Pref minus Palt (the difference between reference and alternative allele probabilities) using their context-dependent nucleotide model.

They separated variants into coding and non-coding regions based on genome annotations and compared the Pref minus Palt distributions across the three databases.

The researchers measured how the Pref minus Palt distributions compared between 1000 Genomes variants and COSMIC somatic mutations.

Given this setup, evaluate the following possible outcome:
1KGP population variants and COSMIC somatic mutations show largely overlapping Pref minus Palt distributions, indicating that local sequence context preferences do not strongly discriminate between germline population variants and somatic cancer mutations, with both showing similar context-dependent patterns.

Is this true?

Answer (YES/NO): NO